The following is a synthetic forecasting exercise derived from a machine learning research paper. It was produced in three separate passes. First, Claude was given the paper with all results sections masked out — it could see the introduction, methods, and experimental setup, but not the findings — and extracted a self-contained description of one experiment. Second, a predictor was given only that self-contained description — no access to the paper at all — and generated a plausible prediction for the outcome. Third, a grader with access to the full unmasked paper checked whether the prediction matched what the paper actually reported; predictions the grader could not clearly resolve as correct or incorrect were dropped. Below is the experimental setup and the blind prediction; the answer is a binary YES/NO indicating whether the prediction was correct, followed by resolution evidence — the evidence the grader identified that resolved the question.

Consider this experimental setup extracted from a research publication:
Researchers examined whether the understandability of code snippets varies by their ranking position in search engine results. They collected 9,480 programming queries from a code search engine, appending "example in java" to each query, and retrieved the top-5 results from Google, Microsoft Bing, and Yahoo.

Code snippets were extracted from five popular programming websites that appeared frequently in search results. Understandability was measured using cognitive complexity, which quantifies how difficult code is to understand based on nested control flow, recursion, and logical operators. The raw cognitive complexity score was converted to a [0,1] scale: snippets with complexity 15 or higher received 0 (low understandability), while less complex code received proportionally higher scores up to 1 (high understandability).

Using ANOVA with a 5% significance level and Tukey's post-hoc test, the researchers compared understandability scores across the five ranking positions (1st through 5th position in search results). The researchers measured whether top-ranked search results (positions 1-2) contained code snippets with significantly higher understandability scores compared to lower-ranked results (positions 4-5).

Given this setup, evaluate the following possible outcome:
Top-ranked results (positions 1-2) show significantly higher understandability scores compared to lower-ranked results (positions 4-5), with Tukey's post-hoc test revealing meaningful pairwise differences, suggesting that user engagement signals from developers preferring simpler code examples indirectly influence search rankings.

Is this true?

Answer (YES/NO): NO